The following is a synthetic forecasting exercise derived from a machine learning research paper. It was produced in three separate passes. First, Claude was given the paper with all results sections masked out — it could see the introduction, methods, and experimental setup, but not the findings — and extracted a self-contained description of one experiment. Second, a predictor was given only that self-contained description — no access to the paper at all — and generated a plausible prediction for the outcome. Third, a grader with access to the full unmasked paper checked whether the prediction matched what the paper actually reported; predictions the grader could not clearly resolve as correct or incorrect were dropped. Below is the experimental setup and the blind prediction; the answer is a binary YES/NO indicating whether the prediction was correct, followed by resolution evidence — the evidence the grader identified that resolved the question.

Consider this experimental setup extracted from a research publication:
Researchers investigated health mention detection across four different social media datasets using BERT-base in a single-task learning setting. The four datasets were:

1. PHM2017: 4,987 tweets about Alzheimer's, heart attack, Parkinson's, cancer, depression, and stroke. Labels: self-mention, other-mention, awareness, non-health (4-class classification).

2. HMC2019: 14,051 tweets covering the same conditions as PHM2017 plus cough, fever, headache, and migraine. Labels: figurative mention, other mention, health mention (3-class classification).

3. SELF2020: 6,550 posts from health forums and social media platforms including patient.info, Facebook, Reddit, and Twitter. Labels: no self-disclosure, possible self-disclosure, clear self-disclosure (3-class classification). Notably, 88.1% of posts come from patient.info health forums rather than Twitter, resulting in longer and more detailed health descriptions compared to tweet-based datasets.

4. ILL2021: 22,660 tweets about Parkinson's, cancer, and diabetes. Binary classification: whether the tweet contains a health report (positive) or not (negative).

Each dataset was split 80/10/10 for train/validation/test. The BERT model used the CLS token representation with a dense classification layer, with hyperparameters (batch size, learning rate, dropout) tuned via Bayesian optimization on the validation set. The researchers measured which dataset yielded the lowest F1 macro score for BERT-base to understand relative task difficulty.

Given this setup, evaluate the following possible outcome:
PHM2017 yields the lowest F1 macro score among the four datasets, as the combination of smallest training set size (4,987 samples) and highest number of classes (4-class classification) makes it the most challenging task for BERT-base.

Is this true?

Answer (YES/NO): NO